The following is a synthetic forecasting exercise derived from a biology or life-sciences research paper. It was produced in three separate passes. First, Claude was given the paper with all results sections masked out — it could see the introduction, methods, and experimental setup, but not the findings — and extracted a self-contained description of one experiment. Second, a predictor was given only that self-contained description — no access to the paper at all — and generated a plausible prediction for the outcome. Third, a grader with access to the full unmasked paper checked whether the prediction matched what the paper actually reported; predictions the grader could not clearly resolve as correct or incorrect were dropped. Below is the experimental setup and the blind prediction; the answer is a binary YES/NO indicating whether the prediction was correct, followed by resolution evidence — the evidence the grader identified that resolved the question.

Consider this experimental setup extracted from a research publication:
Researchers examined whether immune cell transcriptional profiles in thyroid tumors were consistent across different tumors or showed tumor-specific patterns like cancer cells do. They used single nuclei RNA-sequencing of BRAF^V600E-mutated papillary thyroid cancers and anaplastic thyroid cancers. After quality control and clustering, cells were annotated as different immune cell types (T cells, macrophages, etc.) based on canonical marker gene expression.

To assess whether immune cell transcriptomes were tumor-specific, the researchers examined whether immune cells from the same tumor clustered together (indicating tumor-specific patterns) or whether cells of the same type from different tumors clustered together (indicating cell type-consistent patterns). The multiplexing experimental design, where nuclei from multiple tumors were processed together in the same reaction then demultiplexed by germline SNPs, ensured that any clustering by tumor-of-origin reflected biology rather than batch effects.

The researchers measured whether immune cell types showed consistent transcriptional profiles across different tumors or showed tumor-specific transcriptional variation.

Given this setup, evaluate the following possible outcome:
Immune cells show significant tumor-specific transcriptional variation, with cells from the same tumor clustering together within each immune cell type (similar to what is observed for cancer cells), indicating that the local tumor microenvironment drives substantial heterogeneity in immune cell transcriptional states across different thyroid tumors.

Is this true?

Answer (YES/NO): YES